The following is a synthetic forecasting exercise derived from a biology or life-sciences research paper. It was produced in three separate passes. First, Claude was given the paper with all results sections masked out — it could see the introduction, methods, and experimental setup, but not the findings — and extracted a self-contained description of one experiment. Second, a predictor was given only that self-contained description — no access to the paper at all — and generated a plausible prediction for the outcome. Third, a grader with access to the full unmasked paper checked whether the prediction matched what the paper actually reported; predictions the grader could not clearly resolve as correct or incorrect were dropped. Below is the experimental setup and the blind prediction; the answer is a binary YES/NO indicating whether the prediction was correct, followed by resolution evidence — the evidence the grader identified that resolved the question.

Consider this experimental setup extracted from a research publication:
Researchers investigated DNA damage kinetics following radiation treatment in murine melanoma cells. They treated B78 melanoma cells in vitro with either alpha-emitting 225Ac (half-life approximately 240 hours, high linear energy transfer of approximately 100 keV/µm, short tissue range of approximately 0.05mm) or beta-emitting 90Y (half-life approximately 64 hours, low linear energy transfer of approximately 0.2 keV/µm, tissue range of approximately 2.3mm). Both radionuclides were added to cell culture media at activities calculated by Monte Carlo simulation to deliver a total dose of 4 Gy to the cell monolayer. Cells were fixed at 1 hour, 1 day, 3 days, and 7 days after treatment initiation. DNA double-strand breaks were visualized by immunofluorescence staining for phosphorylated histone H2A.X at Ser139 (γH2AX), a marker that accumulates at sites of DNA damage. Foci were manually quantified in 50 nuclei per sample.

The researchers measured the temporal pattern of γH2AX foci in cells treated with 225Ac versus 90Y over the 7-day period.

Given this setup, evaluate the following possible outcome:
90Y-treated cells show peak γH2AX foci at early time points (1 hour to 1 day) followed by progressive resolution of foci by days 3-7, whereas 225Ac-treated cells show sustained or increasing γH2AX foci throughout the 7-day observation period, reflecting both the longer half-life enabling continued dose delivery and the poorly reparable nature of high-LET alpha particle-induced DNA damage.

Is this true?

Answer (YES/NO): NO